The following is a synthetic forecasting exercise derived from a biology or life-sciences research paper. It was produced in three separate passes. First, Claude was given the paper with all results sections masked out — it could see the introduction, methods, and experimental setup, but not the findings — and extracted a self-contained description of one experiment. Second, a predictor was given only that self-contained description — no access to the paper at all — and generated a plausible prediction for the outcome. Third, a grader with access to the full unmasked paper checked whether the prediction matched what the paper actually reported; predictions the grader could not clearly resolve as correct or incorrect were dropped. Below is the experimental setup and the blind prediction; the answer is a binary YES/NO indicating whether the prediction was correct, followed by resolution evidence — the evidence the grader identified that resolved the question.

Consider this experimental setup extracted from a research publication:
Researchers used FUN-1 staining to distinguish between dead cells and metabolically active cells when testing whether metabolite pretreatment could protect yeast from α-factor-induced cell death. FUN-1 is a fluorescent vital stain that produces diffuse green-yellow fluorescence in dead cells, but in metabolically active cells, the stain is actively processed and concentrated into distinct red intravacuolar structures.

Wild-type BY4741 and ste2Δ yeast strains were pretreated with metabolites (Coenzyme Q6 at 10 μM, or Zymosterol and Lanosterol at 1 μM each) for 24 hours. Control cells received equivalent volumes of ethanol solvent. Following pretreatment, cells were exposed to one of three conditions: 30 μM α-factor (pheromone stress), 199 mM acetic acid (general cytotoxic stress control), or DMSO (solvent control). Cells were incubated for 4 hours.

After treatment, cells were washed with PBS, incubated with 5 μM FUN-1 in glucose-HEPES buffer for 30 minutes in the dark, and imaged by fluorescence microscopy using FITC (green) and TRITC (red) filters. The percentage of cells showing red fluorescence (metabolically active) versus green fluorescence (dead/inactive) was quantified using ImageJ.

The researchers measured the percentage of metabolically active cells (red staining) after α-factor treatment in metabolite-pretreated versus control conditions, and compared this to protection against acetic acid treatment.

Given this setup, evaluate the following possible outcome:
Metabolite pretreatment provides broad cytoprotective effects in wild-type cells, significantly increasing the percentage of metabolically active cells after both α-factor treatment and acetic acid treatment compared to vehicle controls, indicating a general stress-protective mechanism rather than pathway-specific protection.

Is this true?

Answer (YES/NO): NO